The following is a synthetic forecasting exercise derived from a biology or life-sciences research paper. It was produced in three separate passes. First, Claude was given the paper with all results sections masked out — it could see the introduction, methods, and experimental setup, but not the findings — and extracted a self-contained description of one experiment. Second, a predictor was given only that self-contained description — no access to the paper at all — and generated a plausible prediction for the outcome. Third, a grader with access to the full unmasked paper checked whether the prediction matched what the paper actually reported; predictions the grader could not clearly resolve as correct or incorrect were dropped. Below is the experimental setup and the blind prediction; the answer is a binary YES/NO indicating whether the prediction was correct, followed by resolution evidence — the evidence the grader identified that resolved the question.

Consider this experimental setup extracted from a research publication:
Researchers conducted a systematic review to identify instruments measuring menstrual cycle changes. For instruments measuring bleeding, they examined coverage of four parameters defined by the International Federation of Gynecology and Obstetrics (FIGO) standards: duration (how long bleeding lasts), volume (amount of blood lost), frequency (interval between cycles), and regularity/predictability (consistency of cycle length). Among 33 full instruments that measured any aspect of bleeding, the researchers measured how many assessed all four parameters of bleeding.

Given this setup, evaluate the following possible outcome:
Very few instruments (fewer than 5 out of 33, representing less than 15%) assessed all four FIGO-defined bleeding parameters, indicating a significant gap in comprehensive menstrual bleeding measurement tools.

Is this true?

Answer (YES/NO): YES